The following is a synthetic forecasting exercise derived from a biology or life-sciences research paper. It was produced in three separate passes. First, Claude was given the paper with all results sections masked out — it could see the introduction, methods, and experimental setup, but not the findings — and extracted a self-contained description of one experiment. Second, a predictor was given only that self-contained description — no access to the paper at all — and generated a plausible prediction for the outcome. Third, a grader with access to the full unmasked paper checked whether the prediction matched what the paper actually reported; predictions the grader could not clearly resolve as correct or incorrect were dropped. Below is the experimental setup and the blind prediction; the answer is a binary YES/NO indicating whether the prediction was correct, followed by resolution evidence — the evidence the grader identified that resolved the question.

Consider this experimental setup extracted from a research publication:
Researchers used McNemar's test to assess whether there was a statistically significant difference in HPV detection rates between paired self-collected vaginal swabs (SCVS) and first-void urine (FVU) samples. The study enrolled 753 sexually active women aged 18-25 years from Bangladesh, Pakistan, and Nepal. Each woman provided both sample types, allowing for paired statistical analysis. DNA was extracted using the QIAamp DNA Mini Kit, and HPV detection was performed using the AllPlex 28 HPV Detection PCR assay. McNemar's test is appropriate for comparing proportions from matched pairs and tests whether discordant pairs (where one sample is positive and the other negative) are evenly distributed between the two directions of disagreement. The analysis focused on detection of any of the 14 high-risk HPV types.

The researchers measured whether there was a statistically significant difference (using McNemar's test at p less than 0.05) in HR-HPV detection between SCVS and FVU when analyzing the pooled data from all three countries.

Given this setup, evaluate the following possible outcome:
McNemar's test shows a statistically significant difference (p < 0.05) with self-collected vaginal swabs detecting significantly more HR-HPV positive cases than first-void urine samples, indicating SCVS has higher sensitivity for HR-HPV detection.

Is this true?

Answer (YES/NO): YES